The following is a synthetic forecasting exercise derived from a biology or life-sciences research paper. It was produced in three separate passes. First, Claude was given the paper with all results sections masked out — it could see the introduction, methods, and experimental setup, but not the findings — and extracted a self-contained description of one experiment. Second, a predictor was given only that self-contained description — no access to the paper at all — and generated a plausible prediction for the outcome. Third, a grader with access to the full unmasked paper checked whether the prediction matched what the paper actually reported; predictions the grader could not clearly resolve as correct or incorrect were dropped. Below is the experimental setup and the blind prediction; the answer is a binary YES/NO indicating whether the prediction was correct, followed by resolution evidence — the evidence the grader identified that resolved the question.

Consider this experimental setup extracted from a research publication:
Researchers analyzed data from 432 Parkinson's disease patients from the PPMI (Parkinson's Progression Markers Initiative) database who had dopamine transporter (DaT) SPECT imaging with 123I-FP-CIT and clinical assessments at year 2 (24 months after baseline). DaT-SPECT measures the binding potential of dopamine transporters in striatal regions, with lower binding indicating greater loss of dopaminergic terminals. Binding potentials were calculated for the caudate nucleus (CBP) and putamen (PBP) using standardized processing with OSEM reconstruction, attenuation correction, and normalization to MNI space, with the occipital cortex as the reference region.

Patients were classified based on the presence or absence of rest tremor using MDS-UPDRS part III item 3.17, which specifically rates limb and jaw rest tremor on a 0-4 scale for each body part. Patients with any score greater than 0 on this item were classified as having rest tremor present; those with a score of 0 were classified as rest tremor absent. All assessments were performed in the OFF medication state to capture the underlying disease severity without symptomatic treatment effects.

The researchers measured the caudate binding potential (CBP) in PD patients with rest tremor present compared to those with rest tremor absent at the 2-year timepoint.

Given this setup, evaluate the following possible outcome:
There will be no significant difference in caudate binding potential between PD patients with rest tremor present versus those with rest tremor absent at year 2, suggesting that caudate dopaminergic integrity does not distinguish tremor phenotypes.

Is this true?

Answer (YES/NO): NO